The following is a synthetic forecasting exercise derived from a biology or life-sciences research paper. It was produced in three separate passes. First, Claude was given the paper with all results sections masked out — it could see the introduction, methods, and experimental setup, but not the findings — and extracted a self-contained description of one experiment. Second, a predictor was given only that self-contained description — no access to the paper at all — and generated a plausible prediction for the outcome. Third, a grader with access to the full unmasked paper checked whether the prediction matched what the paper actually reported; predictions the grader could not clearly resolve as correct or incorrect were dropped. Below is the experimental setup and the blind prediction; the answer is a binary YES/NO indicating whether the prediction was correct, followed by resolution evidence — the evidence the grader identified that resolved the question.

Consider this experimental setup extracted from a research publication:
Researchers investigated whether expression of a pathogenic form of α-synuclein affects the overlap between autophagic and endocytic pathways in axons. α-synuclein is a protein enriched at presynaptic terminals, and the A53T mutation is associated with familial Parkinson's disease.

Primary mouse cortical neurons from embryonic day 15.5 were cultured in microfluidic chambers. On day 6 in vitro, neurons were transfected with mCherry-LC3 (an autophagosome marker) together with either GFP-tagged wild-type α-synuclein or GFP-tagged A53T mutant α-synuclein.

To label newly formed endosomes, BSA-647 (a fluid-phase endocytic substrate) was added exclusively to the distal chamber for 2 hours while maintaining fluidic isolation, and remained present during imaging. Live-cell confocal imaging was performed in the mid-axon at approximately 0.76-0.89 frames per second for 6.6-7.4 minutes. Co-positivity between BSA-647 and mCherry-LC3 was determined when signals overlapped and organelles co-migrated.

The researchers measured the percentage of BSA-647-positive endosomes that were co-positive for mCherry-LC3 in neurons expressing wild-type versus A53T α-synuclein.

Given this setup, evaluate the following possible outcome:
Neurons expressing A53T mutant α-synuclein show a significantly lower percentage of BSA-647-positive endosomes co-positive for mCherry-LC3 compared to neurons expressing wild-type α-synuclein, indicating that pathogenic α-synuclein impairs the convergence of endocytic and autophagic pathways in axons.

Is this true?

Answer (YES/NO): NO